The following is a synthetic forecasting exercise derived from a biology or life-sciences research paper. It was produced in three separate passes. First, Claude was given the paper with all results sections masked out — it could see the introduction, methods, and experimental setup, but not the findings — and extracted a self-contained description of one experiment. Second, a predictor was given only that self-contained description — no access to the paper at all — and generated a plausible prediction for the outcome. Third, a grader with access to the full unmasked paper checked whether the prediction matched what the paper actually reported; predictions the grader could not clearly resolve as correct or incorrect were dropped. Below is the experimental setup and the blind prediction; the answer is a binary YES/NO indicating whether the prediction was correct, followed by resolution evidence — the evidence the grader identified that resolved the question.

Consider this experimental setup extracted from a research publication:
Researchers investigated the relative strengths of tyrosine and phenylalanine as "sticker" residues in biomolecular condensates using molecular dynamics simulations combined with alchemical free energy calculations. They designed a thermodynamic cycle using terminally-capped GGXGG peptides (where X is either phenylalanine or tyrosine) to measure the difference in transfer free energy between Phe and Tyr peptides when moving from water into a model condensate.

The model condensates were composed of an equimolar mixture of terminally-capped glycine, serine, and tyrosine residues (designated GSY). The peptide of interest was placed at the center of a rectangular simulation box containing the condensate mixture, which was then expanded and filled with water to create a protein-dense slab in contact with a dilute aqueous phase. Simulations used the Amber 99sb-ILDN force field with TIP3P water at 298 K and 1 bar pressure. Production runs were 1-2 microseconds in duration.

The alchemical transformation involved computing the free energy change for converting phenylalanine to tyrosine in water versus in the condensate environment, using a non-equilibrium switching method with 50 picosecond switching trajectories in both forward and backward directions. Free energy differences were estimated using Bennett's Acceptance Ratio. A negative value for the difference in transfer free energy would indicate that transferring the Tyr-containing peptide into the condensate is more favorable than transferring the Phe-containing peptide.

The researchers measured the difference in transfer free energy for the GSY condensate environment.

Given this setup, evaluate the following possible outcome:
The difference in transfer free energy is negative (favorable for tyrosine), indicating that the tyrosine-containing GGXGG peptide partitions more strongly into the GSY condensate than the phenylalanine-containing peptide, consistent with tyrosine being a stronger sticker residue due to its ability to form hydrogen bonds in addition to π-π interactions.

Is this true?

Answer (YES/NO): YES